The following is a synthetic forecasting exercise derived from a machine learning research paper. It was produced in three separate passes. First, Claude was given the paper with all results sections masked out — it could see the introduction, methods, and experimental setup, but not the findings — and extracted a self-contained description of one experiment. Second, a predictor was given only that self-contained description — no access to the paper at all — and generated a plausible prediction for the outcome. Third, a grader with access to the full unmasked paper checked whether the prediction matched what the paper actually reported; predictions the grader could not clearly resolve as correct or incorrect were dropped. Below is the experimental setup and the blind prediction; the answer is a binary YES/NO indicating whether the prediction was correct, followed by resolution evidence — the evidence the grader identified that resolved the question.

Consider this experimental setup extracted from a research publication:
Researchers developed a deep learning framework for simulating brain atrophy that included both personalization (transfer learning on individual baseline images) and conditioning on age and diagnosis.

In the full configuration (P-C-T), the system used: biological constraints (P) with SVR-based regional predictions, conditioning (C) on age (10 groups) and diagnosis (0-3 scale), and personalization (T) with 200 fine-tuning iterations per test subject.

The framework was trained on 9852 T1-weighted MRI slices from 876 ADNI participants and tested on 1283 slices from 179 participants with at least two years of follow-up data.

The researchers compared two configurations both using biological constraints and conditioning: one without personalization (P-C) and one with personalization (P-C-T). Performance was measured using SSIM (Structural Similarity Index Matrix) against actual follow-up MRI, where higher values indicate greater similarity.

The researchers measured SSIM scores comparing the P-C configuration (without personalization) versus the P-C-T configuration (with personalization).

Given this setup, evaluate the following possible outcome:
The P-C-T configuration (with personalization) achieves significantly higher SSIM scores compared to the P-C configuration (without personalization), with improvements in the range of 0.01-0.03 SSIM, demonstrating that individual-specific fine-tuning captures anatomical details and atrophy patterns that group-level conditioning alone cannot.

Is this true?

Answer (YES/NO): NO